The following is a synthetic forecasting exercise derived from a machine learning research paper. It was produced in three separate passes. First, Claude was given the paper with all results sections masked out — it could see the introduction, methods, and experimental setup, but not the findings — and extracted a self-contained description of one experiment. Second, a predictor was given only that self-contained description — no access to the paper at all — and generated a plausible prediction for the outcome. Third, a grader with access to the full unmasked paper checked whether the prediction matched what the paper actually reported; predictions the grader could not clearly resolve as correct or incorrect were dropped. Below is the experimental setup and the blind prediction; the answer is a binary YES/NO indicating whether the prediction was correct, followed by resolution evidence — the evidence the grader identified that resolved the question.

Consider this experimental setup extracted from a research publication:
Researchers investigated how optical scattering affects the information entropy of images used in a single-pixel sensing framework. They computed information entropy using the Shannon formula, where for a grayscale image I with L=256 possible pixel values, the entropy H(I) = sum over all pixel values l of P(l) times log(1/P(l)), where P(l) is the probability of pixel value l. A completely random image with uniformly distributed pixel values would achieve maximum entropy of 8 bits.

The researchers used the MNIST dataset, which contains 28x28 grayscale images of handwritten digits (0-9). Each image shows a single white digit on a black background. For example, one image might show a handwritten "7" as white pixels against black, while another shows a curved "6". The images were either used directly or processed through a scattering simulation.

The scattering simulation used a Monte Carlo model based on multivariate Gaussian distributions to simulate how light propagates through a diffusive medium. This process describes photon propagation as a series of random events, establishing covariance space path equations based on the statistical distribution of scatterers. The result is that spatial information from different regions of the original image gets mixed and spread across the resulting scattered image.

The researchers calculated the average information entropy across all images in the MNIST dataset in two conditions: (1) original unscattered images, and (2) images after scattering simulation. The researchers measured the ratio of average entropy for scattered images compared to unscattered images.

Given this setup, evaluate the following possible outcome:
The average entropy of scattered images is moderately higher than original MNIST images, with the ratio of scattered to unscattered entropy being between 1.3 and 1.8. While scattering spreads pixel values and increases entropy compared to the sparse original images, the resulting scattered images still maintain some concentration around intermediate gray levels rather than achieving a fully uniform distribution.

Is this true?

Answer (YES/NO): NO